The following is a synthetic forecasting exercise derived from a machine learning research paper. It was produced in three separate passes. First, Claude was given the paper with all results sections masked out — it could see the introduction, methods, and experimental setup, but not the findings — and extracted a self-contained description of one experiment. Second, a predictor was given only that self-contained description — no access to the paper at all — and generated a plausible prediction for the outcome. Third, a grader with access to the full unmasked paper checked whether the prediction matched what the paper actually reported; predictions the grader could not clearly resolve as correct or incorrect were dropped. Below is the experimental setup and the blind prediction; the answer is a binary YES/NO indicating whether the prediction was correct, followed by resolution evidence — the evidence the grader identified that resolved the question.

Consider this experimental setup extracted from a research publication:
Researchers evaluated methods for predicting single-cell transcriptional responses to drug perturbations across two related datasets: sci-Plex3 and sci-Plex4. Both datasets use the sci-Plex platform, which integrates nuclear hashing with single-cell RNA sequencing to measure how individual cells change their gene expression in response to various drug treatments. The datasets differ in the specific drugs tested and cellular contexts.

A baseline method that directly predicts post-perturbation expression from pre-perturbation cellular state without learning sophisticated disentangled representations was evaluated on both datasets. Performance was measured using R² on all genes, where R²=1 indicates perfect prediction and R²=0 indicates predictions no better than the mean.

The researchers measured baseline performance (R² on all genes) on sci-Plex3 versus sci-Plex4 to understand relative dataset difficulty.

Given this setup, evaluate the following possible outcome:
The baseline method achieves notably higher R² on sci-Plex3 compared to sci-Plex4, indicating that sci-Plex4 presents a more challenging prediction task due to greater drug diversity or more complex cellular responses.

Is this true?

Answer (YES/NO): YES